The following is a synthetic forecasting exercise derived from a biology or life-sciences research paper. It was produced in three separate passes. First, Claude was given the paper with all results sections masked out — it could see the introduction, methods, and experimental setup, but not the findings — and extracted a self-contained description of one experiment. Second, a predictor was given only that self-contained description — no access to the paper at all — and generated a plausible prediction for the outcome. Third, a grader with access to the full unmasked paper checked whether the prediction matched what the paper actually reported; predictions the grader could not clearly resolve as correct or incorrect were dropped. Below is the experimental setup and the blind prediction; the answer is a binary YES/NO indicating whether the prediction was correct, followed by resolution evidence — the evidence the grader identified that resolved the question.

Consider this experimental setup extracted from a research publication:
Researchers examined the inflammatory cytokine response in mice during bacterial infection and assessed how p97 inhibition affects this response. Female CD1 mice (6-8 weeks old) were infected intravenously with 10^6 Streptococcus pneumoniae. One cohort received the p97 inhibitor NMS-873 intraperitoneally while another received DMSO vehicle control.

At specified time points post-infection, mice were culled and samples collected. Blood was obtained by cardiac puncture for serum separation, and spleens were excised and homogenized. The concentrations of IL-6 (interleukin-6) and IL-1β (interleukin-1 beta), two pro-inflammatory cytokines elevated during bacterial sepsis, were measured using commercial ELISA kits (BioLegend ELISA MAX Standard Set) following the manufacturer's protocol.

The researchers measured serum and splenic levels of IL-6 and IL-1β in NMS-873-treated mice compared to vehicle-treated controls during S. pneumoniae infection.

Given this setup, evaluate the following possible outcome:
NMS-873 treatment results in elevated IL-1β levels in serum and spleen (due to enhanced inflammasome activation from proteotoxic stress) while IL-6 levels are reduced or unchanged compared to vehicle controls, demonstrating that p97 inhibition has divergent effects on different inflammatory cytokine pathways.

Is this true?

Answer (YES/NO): NO